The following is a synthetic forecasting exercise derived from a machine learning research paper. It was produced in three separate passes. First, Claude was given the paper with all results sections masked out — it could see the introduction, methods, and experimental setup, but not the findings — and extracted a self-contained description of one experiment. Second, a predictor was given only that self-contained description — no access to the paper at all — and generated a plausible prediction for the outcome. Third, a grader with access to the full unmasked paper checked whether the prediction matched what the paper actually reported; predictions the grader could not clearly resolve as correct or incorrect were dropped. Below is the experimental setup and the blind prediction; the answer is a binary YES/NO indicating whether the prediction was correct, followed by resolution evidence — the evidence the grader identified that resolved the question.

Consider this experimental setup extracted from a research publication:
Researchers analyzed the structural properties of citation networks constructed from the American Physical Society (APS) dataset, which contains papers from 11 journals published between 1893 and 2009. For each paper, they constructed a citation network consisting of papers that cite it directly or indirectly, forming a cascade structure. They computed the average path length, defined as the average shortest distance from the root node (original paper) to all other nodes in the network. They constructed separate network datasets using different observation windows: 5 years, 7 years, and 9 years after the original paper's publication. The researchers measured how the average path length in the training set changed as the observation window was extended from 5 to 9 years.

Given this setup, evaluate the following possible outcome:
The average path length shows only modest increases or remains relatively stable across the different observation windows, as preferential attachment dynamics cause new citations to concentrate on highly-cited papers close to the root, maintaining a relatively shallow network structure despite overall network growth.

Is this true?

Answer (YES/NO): NO